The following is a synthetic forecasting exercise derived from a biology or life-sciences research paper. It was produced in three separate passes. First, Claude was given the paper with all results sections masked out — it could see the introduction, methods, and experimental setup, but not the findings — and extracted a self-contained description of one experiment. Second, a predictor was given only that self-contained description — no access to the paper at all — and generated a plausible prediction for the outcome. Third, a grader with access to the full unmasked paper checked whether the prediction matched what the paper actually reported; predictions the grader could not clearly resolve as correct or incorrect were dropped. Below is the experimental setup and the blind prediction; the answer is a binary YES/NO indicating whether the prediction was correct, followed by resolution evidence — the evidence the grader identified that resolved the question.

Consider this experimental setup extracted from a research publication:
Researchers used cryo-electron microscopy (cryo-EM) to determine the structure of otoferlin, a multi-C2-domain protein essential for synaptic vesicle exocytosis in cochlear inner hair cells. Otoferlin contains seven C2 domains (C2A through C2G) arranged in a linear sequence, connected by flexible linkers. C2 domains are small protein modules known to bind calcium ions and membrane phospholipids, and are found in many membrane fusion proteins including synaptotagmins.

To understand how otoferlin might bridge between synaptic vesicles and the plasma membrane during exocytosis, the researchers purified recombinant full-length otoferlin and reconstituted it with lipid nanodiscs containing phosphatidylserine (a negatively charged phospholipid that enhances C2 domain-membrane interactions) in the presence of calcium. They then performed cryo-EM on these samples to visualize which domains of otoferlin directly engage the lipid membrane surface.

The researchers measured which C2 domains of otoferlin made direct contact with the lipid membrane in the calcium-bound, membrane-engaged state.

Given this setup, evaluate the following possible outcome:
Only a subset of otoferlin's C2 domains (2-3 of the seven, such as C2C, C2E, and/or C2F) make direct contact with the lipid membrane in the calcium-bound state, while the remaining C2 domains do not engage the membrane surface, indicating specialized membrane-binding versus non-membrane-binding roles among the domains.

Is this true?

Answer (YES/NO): NO